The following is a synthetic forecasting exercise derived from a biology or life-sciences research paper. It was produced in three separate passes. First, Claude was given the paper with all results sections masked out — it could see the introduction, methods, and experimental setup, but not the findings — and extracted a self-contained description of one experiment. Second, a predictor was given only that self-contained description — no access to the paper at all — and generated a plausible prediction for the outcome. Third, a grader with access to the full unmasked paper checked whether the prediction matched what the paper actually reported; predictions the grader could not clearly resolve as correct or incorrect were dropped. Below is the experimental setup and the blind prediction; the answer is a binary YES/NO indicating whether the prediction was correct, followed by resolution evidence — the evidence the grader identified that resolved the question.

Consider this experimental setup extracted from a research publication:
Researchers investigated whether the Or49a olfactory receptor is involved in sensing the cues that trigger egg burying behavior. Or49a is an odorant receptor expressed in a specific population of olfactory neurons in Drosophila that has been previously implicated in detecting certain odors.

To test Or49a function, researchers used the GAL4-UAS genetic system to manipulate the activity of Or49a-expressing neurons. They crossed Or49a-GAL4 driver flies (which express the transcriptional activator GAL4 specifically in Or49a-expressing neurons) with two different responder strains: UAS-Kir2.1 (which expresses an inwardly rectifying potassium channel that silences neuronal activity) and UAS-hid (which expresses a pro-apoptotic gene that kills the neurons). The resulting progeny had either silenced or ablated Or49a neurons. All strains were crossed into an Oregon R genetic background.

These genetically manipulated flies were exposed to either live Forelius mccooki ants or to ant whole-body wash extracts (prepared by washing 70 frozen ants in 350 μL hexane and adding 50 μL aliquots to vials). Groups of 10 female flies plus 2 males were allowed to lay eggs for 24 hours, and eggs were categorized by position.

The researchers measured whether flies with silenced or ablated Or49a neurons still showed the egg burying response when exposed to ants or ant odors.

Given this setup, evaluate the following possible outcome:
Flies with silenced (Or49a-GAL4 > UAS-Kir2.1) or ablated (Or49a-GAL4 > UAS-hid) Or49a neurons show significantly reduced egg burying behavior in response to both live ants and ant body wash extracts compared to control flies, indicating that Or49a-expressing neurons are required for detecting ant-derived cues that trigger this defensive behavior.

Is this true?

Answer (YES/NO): NO